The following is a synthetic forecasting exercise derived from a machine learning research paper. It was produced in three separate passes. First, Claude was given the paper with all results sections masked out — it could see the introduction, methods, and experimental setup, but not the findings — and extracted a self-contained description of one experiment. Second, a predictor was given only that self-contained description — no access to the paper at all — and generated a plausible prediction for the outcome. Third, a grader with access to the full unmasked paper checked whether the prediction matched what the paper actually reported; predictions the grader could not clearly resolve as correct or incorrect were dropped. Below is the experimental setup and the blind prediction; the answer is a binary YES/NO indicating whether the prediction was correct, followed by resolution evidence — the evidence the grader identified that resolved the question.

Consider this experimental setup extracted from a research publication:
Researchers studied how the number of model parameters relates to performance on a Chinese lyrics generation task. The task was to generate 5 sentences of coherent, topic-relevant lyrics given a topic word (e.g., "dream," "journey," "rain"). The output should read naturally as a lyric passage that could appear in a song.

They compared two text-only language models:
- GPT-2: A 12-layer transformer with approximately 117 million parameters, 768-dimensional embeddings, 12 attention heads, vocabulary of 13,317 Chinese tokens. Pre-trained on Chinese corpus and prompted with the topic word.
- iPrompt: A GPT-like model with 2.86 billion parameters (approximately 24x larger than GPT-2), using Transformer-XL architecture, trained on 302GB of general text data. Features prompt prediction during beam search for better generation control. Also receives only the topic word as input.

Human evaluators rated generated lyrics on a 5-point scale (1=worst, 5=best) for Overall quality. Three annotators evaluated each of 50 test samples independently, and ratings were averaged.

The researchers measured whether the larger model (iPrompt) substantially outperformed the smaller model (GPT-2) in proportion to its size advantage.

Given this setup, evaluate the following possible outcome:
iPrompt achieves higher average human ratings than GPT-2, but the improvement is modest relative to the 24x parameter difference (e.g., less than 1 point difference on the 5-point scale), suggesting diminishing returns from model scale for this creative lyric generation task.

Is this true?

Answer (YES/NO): YES